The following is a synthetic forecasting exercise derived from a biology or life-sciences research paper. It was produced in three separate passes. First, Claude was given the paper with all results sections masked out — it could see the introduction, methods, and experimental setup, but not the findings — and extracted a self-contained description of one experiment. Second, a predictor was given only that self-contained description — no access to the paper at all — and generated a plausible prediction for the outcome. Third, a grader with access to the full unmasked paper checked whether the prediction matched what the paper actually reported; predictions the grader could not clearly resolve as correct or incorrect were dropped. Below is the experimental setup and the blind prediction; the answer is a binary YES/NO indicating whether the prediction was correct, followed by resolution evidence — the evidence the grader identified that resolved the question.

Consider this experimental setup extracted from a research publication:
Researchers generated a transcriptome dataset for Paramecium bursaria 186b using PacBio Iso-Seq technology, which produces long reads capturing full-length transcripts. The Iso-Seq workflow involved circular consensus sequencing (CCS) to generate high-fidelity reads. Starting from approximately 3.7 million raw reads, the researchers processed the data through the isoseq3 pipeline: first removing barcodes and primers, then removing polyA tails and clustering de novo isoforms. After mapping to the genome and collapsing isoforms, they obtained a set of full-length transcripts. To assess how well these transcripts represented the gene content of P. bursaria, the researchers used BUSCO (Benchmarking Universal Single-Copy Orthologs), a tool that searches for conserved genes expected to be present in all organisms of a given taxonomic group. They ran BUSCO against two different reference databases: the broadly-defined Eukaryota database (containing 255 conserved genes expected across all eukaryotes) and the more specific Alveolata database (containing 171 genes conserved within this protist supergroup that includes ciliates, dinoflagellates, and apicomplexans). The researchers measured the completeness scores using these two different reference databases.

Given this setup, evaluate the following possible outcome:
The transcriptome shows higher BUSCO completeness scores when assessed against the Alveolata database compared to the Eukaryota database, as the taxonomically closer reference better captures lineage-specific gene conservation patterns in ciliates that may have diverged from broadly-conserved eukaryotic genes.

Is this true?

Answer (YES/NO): YES